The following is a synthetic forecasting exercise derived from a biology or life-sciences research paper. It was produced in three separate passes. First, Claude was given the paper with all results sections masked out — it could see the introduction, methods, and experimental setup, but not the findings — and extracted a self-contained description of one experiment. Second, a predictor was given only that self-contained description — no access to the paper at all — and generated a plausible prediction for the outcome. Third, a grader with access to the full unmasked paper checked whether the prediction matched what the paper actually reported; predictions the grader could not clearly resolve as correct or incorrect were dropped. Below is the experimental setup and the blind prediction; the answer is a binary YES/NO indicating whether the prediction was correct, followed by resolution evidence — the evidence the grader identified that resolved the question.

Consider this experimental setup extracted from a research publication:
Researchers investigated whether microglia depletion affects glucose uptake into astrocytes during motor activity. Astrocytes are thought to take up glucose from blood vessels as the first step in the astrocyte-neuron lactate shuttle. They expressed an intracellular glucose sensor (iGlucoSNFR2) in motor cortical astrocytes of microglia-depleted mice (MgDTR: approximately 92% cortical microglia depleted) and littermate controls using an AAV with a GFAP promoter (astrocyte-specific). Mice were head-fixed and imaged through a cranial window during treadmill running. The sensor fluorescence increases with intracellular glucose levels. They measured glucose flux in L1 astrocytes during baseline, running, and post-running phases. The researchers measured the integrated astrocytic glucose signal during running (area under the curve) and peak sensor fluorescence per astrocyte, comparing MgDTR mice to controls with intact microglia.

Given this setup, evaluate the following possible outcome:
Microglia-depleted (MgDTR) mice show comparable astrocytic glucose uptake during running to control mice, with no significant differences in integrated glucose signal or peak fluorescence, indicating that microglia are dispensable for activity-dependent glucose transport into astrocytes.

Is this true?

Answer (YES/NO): NO